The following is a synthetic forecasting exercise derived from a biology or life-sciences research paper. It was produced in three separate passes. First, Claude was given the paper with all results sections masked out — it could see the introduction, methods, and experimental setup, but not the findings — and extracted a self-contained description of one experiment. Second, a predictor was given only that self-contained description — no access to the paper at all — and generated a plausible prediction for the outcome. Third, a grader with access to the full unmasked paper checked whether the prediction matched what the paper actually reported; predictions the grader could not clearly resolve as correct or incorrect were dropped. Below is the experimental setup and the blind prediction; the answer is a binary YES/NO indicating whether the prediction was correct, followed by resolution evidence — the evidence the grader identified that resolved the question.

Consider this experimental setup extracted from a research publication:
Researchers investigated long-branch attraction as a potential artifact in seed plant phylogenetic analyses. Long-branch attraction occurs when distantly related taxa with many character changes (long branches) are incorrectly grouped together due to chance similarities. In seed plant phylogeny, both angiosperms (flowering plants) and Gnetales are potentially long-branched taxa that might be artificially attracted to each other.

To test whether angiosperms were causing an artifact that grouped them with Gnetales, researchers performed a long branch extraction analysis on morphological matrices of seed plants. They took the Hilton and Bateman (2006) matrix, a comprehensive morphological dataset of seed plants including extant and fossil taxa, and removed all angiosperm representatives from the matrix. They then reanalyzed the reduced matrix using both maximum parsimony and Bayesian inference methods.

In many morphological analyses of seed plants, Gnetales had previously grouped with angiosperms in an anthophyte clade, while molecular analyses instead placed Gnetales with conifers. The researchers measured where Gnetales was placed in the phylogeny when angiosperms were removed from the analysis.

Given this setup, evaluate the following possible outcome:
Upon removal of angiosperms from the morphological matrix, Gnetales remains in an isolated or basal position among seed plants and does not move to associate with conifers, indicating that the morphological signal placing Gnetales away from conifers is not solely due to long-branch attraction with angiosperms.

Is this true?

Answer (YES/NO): NO